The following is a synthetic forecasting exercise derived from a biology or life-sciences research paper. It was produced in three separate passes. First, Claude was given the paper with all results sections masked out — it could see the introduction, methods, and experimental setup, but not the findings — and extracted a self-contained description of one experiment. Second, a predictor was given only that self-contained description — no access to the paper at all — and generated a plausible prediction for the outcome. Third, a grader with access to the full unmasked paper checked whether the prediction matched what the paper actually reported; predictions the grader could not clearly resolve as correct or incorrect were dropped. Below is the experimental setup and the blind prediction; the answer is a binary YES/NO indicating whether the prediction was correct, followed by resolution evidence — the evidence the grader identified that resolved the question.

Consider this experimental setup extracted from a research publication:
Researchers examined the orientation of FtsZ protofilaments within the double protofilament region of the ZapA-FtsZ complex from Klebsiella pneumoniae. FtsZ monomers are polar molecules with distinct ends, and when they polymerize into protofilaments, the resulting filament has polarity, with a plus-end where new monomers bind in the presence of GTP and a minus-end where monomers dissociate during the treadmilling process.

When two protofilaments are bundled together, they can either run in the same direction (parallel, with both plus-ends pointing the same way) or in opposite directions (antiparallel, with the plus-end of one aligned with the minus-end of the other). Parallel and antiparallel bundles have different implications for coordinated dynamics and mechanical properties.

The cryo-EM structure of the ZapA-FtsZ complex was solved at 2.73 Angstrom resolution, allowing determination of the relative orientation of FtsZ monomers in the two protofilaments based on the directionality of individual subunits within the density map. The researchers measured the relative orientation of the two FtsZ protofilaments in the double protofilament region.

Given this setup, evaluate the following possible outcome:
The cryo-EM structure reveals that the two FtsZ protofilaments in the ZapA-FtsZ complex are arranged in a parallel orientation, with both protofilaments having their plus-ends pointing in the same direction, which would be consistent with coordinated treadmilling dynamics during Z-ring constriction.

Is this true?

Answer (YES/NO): NO